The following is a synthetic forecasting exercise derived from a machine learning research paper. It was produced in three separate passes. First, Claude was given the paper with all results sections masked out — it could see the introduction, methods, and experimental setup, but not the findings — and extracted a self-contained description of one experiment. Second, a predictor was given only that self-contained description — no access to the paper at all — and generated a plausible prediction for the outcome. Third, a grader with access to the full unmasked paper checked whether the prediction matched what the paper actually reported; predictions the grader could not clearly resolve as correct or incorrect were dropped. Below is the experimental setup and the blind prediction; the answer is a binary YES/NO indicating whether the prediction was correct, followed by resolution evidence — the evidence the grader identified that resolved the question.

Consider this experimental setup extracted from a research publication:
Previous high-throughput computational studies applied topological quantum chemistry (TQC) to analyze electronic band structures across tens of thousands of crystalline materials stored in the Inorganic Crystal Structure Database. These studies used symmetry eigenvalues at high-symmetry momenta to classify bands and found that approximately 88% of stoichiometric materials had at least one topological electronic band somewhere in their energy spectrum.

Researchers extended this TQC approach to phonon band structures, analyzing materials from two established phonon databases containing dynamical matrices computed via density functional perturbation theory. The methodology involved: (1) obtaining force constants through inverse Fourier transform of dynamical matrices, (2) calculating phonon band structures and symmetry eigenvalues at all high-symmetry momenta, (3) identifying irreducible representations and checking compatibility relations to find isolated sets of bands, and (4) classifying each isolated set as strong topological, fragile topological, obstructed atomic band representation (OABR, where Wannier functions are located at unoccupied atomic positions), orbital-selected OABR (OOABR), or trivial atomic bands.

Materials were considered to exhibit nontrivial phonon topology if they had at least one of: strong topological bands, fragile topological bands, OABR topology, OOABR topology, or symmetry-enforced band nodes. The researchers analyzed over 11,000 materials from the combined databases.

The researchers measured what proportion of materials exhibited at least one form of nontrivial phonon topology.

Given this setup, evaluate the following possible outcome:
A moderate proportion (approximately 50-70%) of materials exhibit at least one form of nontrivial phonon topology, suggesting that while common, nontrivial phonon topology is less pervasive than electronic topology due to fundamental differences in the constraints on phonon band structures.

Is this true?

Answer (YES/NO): YES